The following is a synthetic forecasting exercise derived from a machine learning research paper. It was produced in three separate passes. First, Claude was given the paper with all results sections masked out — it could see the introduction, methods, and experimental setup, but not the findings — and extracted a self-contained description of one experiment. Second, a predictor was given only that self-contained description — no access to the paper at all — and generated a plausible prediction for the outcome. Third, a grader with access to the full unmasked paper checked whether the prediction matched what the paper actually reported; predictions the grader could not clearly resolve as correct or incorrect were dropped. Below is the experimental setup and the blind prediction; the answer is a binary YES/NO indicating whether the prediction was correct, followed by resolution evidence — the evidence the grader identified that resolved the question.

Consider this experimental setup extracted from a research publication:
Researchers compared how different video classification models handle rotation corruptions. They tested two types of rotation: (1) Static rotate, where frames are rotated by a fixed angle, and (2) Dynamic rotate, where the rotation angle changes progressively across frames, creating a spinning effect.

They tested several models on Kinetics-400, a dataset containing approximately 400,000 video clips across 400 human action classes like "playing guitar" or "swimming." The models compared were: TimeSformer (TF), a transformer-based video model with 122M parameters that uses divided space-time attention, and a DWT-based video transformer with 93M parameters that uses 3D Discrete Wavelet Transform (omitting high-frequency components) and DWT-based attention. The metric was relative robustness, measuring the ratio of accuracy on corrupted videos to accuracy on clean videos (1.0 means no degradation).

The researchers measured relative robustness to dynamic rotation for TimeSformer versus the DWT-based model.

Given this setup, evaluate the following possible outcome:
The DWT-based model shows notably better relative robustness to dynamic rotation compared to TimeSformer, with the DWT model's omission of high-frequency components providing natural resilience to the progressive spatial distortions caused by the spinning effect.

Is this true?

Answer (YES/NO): NO